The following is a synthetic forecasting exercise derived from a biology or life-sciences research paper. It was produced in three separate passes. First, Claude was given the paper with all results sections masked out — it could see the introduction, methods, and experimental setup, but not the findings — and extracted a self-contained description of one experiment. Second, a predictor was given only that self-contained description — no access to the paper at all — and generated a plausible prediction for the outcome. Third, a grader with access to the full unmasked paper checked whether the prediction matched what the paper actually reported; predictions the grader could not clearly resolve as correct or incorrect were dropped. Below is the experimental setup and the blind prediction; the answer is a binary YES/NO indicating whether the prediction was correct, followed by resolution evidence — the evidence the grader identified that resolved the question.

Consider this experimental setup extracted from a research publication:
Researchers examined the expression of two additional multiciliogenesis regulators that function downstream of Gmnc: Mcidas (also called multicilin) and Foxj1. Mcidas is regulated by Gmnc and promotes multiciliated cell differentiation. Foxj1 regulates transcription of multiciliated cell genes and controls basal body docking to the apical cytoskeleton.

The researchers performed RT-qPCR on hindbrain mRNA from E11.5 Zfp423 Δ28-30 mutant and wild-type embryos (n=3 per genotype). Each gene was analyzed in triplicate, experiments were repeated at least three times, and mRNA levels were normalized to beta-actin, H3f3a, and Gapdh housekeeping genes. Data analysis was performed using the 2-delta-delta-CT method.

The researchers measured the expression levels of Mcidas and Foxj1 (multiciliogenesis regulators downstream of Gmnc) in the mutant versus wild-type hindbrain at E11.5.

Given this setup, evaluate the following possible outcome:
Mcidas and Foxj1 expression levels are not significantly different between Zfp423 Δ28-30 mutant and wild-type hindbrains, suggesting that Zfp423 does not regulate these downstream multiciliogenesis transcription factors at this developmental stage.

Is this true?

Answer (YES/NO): NO